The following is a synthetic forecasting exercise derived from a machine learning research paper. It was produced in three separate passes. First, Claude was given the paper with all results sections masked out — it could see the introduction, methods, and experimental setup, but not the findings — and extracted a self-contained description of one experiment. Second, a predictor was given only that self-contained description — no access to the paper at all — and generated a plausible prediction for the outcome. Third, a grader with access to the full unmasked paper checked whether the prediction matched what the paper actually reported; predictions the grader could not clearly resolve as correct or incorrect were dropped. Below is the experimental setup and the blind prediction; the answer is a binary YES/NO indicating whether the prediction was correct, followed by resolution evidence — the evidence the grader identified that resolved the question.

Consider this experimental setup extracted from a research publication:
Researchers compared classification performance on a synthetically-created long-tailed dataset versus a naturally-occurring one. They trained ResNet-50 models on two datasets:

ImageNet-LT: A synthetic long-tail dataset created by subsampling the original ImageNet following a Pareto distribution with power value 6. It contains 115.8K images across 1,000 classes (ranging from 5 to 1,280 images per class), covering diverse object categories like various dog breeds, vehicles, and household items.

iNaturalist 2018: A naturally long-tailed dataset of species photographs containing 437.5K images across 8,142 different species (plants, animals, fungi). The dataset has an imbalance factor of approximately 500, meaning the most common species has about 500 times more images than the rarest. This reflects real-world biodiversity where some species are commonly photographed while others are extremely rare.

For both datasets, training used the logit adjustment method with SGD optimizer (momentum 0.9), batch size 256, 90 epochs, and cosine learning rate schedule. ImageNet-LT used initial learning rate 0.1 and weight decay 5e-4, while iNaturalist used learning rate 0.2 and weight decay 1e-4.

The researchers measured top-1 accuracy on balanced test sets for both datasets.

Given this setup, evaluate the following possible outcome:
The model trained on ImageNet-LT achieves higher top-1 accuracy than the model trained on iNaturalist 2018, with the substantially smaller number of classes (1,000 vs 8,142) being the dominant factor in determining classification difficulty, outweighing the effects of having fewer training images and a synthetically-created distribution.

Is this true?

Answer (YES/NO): NO